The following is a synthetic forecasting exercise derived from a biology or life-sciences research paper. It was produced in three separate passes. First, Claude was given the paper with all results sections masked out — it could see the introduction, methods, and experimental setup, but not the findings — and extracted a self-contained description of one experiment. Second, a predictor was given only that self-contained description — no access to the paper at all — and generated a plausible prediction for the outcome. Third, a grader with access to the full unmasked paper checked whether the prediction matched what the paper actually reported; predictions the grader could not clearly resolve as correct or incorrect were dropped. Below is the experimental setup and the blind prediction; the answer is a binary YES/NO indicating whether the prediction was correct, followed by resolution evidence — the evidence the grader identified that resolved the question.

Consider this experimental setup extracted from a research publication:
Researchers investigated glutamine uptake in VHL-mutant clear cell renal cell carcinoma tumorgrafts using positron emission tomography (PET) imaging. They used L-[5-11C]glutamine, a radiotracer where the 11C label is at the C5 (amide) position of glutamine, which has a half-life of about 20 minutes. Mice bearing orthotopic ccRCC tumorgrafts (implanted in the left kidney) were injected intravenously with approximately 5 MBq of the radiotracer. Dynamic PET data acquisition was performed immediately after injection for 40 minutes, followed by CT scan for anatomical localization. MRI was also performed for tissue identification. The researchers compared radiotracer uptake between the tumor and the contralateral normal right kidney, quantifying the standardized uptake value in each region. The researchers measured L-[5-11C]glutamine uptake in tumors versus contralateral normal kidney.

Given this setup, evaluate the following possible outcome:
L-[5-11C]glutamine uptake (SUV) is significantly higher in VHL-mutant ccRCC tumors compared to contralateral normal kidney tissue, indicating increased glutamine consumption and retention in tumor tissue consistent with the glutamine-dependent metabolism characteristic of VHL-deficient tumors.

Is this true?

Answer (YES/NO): NO